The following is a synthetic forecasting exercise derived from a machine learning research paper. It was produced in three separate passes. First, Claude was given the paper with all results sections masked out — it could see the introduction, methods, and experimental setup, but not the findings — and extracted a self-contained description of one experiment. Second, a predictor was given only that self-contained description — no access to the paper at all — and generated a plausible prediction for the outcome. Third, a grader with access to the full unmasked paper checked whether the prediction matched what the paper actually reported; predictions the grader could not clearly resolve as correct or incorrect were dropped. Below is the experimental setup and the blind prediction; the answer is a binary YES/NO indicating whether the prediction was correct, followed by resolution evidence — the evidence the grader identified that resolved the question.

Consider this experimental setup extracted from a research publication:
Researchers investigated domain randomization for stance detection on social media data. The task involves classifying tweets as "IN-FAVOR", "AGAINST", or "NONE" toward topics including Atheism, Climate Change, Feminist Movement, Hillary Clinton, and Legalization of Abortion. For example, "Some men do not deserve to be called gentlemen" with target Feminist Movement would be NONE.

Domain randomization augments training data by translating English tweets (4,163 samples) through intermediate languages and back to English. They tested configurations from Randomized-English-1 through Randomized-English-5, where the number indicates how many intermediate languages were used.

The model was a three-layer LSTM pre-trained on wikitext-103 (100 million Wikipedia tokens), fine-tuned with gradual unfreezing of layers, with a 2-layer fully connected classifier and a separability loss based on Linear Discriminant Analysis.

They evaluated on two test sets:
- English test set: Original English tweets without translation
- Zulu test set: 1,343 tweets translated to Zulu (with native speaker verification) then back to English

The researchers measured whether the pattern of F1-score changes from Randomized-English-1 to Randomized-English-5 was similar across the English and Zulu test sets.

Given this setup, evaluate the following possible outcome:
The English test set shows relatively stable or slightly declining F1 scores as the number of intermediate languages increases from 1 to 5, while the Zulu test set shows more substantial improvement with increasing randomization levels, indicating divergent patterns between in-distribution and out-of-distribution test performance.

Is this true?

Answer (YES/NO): NO